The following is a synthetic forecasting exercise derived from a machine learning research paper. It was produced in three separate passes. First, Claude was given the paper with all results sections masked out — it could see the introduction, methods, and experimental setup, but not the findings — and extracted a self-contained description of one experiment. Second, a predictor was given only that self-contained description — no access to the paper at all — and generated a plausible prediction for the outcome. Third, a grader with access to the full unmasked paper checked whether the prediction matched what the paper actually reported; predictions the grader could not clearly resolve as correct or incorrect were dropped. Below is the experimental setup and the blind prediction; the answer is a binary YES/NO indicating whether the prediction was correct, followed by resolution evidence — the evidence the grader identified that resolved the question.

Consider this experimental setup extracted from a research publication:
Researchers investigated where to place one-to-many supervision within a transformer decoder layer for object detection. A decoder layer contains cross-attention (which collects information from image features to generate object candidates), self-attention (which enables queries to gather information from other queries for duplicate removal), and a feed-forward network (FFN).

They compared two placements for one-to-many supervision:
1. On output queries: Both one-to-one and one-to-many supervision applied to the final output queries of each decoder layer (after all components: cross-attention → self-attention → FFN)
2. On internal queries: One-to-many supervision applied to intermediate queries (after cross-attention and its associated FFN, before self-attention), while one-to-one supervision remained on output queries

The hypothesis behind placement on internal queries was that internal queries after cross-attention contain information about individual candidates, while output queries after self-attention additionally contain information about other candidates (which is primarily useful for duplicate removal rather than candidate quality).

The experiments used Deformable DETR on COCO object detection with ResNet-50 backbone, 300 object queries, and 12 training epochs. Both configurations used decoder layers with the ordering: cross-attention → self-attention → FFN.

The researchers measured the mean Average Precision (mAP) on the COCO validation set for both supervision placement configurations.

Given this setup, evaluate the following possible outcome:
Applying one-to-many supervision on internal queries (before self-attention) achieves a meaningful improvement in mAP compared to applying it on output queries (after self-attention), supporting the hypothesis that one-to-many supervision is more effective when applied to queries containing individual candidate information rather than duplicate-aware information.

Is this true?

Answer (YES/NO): YES